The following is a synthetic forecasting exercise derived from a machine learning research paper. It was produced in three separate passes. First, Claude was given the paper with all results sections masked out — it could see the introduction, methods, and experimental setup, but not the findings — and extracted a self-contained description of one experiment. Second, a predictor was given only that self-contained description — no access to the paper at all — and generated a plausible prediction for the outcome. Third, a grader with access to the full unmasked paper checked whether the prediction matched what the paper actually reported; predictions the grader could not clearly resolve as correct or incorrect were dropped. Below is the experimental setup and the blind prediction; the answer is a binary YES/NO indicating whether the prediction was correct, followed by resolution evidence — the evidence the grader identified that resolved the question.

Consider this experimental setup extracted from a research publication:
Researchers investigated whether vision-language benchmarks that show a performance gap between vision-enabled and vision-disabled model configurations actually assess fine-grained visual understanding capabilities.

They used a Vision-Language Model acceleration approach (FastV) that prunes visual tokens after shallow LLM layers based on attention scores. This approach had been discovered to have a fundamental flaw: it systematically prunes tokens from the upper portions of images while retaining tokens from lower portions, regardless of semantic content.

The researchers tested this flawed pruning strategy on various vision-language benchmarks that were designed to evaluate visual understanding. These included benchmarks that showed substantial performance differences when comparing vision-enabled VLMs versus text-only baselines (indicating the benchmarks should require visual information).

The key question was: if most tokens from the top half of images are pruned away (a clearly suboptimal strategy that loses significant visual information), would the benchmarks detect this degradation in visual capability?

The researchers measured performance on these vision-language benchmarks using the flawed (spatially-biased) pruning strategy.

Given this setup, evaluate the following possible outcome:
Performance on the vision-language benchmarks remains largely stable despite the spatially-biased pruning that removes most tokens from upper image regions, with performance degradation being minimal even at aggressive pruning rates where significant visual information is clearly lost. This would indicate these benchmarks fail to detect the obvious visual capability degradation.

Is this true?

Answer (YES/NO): YES